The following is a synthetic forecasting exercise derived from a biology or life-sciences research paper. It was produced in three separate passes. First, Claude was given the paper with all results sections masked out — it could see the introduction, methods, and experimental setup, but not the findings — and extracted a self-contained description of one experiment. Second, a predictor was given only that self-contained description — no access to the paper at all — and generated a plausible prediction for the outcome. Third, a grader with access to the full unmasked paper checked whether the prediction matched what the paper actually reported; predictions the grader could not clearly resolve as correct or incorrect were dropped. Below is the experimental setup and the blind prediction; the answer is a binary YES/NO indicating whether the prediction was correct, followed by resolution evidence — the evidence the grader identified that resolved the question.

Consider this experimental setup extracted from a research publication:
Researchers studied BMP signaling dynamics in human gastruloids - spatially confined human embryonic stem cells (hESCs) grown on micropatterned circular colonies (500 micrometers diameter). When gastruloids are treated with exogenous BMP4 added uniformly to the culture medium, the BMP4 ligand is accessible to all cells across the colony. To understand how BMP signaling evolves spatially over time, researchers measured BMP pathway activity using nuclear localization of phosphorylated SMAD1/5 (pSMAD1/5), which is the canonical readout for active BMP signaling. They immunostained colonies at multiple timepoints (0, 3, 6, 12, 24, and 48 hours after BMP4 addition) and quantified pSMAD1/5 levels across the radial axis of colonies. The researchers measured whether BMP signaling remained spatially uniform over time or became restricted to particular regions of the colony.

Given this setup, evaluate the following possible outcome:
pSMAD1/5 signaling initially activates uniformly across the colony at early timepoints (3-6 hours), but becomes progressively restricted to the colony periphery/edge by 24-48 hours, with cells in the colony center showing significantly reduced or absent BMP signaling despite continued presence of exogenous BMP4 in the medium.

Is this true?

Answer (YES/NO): YES